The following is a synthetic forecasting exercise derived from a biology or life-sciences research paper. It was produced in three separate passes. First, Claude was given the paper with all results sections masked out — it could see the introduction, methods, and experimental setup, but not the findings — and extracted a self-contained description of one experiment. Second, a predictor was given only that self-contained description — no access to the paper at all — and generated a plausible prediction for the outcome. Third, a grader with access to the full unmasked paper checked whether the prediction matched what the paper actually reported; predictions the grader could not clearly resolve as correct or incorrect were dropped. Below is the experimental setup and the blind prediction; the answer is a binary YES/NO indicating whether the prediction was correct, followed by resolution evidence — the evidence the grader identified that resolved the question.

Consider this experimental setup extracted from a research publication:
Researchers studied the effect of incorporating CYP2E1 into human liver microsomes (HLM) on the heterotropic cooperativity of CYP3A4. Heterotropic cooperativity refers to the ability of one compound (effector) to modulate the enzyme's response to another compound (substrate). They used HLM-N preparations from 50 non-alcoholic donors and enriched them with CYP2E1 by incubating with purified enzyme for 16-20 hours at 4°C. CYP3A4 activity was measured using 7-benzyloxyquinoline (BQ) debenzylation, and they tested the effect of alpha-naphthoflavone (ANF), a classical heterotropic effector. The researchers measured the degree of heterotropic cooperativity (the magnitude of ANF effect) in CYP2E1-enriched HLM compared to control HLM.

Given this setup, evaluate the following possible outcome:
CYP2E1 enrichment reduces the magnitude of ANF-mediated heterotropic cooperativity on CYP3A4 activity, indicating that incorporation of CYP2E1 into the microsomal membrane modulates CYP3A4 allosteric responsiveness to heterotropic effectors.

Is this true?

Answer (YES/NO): YES